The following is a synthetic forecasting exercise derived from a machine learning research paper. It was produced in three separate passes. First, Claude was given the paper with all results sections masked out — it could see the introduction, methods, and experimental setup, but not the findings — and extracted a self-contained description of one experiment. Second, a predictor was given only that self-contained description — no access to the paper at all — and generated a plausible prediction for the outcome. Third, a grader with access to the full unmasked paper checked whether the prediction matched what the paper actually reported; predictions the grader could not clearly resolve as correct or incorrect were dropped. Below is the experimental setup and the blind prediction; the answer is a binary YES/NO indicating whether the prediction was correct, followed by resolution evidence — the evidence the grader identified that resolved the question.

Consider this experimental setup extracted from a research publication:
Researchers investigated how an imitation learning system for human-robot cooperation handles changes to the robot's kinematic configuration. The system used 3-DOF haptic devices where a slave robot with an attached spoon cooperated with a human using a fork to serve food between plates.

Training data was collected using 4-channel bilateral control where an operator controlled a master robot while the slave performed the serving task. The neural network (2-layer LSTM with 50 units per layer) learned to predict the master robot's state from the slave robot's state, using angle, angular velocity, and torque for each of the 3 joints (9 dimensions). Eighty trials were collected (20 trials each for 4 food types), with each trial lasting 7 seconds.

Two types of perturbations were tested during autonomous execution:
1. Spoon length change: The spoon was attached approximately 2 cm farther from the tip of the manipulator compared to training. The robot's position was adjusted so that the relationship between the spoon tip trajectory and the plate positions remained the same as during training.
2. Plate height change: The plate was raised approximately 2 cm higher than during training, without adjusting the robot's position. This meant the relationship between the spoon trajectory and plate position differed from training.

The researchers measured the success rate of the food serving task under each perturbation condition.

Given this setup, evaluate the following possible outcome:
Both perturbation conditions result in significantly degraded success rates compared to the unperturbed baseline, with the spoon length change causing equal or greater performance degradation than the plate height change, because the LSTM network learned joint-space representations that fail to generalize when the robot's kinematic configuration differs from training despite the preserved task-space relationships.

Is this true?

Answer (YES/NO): NO